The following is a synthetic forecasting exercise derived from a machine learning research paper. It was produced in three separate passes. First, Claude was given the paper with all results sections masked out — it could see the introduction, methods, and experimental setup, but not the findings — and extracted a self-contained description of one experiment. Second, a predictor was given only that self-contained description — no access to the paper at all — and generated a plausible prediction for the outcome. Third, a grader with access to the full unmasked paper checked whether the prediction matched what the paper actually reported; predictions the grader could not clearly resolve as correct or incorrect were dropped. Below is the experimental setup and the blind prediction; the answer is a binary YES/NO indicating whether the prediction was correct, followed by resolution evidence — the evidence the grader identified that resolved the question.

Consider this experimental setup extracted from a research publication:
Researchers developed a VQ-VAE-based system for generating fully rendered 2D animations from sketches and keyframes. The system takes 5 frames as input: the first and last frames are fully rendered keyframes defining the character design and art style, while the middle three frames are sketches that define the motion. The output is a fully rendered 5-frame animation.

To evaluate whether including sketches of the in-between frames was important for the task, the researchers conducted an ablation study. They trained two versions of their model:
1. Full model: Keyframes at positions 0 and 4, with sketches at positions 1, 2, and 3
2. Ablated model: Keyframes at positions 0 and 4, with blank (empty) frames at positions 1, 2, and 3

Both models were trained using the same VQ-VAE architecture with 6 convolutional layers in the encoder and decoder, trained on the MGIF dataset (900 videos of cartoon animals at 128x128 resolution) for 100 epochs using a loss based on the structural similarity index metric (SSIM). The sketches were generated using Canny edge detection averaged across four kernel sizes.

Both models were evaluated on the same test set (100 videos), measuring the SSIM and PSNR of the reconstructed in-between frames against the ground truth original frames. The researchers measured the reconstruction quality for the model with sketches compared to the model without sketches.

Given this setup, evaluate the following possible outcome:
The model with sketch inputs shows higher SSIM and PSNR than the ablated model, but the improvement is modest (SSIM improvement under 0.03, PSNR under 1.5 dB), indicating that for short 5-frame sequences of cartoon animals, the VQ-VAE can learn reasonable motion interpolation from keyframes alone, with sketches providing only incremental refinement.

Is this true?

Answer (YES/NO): NO